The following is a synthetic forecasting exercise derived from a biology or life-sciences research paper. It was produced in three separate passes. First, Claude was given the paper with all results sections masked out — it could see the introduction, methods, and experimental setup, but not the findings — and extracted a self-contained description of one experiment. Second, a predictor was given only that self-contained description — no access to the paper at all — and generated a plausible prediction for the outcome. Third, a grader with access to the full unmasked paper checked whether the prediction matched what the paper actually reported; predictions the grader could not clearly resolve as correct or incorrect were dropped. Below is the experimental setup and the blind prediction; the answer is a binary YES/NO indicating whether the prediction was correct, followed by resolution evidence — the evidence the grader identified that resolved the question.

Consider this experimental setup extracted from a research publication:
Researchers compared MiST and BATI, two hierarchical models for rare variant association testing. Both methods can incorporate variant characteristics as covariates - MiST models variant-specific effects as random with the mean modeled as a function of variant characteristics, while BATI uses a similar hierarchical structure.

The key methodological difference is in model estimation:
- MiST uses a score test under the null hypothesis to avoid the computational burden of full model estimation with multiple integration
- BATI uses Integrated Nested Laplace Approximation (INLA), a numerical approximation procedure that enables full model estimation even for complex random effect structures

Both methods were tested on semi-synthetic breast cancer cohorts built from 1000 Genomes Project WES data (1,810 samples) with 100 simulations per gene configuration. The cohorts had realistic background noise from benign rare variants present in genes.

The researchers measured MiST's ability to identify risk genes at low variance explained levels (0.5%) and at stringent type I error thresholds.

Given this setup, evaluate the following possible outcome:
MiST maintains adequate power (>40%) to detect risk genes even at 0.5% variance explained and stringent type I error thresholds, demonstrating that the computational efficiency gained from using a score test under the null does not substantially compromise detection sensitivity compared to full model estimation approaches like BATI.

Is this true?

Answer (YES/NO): NO